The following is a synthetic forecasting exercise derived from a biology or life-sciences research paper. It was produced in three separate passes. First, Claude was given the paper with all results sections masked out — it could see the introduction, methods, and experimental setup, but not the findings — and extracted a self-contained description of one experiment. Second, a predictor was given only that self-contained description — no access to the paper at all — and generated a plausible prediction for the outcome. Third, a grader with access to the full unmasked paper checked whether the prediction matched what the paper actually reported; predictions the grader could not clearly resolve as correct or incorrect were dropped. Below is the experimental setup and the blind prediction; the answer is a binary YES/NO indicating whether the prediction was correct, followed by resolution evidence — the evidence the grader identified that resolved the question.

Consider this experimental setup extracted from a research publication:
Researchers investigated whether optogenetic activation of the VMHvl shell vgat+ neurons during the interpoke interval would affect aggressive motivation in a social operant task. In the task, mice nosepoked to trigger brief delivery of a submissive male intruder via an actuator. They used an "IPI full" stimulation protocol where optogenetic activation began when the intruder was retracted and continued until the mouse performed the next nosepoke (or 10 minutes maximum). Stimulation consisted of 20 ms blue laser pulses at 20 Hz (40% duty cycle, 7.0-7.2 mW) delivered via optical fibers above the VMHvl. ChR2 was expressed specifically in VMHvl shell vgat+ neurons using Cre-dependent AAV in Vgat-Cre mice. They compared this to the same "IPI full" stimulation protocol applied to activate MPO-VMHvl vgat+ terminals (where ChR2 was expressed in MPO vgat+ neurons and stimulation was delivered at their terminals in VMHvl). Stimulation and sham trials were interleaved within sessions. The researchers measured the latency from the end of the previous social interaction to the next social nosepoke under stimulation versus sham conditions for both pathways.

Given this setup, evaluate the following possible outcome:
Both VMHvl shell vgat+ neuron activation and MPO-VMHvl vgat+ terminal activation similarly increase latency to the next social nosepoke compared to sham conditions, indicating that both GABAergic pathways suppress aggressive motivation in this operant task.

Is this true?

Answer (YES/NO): NO